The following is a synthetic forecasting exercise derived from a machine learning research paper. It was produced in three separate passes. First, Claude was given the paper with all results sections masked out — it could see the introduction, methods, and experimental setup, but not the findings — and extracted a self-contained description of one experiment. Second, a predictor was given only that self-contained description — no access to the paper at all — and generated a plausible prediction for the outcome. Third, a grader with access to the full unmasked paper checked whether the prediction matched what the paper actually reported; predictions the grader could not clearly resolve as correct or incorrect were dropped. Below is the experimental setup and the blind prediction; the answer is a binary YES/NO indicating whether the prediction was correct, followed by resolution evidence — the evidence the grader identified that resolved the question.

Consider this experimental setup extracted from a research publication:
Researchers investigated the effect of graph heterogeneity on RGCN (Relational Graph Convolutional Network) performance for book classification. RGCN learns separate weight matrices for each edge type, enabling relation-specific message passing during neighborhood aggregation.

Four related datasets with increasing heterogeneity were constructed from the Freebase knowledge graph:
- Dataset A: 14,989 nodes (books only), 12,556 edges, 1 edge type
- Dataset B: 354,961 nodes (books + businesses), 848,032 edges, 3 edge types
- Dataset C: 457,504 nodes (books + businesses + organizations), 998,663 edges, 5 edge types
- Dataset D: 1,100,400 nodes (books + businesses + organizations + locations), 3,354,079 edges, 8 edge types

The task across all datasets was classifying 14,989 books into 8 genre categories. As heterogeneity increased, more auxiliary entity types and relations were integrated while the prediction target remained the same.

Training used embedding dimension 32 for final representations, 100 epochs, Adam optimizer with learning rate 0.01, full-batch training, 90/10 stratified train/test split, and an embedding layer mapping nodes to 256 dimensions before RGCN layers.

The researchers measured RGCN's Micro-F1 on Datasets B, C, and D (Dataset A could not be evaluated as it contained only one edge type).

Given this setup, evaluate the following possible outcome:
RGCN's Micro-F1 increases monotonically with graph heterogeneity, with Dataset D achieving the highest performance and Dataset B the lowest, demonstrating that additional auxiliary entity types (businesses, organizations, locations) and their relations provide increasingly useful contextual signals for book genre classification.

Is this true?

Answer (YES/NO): YES